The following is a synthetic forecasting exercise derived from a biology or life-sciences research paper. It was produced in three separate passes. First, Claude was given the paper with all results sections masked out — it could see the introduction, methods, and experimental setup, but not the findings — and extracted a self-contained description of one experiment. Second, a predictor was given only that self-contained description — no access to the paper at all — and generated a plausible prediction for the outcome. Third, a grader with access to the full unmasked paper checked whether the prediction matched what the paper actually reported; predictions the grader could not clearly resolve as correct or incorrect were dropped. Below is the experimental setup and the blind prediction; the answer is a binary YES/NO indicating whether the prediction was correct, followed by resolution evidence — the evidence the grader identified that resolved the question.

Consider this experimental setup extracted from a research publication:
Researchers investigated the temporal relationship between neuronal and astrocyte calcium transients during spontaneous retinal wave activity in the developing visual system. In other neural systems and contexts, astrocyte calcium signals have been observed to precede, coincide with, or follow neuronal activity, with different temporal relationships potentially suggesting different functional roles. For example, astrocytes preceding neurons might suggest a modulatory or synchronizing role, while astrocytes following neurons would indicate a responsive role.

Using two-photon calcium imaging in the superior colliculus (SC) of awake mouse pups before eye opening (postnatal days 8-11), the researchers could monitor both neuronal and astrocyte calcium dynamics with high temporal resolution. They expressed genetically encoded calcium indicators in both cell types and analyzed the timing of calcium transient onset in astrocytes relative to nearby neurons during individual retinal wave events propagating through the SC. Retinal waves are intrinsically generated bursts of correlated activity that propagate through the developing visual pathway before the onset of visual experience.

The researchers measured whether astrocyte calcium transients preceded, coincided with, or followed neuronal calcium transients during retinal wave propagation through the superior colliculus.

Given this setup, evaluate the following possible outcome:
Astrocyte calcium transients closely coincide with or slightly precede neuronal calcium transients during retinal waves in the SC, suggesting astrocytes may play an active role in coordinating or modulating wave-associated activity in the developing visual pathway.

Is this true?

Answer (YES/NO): NO